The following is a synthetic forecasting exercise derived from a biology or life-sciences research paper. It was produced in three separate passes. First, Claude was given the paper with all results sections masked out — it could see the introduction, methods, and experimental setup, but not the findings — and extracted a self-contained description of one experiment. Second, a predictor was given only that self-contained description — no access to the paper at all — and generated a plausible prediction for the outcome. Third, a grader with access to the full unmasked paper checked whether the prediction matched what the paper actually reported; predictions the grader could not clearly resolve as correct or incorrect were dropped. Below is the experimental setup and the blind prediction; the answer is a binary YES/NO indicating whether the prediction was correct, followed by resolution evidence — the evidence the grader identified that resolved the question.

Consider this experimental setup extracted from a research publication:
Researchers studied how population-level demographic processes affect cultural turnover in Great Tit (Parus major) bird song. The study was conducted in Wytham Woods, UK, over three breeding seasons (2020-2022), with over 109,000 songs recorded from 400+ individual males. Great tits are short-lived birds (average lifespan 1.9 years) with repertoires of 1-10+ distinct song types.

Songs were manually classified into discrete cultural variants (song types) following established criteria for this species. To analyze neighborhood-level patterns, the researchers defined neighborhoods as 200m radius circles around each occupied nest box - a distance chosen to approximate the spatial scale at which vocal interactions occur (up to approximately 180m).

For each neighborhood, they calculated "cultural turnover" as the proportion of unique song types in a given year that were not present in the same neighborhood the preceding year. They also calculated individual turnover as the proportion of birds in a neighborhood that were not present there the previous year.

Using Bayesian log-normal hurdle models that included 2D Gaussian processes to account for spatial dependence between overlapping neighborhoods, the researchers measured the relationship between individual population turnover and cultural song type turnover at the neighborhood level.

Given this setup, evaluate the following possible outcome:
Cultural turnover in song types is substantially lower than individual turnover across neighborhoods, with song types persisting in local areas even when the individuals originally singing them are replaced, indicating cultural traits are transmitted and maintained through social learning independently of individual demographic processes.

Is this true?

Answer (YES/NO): NO